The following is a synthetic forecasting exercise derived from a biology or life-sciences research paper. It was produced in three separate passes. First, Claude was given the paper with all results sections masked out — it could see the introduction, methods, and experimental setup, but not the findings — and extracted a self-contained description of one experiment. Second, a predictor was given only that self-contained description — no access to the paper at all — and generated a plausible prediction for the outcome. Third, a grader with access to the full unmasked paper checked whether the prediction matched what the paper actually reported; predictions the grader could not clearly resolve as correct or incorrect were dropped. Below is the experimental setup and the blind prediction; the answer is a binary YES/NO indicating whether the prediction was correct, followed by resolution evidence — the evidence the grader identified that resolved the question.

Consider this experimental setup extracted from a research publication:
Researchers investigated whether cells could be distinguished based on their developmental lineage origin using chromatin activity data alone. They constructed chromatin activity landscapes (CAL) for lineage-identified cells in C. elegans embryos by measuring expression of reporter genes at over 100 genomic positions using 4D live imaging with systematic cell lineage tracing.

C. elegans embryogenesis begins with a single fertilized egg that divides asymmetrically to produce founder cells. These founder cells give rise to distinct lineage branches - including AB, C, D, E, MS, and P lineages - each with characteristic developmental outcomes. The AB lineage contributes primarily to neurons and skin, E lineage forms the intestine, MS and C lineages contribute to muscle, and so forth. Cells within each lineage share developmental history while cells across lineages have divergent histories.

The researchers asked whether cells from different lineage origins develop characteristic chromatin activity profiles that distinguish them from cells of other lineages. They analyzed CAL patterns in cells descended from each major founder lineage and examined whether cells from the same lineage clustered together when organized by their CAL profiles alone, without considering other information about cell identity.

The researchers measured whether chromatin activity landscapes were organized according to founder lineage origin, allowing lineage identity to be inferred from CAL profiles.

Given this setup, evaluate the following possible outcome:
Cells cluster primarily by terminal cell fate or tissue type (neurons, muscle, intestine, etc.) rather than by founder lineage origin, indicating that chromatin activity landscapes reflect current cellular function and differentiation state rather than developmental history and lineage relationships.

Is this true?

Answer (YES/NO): NO